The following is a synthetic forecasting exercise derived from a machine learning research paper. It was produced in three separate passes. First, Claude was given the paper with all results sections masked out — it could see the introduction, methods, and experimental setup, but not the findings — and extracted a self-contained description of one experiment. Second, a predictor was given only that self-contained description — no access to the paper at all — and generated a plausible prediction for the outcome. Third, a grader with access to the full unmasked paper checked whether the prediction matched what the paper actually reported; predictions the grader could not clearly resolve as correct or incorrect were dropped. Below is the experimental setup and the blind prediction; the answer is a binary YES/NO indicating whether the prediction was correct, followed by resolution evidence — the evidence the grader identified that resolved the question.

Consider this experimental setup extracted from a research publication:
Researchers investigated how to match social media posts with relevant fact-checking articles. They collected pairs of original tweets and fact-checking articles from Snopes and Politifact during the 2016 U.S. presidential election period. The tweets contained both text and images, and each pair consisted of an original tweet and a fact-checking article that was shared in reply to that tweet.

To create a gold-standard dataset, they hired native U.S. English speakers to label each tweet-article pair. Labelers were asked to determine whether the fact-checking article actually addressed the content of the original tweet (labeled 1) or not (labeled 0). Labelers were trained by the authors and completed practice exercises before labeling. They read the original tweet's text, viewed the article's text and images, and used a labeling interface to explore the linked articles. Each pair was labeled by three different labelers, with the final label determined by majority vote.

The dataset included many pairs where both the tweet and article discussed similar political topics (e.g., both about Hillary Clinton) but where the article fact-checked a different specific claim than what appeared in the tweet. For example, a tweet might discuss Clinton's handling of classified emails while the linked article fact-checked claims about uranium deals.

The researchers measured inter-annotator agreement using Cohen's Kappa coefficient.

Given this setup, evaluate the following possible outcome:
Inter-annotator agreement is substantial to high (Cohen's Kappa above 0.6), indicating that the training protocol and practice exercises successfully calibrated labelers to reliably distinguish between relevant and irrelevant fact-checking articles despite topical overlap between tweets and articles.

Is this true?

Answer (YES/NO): NO